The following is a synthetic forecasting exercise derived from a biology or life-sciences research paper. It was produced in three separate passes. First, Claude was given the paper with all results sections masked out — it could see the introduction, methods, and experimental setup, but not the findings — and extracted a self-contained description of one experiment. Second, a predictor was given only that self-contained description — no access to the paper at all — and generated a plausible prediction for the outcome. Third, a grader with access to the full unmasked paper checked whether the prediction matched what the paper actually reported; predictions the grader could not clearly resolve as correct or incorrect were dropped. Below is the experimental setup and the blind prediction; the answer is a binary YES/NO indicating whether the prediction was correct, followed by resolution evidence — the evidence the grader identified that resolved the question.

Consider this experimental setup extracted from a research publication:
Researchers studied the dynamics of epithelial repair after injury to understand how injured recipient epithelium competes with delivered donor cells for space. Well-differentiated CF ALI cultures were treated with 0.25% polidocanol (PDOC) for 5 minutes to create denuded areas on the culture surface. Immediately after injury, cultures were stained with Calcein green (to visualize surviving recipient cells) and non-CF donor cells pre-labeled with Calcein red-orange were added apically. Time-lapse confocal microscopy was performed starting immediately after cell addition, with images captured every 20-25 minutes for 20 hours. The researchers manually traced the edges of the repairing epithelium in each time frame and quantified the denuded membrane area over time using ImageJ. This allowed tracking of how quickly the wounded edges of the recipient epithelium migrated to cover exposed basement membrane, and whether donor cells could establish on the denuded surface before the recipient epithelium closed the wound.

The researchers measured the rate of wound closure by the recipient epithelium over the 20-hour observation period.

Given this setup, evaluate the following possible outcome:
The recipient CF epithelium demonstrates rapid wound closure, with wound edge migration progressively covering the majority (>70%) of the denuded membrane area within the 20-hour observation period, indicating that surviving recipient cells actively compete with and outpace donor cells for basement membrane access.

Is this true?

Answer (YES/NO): NO